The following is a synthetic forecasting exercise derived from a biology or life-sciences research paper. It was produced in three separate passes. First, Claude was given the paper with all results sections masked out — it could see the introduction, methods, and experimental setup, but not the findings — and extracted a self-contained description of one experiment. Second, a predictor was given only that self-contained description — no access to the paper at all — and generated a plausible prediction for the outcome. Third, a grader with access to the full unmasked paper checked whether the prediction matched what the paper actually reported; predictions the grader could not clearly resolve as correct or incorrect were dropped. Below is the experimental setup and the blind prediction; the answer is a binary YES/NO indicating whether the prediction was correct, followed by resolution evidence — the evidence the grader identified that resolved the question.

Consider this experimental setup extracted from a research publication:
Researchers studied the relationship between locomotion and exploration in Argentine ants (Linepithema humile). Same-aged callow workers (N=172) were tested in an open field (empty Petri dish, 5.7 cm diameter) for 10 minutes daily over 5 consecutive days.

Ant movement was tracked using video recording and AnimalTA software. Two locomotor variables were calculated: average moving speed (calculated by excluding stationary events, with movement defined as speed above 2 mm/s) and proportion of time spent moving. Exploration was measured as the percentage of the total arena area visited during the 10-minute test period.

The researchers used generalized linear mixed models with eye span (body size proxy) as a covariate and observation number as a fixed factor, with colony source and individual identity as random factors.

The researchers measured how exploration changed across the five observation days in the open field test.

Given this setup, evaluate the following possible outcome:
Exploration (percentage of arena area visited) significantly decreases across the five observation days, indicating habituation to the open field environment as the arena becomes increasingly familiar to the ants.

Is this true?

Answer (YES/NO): NO